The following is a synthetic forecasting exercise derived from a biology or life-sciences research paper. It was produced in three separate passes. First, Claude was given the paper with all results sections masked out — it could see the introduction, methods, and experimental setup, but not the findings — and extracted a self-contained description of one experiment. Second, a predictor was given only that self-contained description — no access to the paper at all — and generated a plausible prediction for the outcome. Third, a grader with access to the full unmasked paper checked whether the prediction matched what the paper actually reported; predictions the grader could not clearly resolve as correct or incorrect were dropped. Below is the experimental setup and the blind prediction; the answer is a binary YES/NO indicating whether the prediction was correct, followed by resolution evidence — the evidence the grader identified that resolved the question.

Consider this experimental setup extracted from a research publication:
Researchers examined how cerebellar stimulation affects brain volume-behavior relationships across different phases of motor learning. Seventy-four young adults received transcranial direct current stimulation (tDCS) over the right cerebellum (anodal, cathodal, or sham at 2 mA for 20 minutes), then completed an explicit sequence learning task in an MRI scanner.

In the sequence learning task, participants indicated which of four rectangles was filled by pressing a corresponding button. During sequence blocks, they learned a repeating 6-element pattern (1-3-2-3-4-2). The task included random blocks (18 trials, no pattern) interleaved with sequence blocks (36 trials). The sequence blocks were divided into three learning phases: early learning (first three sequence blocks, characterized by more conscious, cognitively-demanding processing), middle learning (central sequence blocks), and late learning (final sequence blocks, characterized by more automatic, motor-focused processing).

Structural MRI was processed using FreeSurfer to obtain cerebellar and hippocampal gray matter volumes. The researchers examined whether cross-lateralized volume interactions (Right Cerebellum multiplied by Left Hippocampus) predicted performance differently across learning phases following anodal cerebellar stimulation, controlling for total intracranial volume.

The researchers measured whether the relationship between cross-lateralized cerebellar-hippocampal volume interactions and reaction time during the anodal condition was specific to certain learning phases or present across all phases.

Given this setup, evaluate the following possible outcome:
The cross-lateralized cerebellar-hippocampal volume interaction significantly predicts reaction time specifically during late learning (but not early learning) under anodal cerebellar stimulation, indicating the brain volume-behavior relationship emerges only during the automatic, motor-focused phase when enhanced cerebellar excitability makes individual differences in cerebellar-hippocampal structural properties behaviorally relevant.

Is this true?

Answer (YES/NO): NO